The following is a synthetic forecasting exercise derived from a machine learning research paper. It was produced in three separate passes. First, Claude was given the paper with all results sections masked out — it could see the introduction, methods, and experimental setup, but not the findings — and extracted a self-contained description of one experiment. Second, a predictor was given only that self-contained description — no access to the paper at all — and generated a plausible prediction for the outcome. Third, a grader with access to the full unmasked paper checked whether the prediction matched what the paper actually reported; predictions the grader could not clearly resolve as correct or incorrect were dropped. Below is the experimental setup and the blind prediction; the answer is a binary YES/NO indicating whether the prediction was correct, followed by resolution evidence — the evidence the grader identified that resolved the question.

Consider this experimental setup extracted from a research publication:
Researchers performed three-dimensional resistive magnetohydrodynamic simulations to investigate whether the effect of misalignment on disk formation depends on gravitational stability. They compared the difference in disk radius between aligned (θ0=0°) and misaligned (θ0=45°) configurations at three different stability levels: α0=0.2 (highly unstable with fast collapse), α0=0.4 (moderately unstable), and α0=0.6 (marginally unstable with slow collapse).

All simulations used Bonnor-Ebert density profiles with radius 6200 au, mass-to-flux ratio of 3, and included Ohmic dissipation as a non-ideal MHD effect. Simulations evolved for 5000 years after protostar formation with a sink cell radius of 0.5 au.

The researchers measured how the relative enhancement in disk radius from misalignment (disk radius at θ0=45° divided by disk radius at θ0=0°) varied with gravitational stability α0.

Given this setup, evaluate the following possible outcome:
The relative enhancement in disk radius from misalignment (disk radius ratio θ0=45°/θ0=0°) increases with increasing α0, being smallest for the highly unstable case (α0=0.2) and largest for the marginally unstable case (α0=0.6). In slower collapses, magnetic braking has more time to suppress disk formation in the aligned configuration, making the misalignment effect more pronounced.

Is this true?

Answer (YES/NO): YES